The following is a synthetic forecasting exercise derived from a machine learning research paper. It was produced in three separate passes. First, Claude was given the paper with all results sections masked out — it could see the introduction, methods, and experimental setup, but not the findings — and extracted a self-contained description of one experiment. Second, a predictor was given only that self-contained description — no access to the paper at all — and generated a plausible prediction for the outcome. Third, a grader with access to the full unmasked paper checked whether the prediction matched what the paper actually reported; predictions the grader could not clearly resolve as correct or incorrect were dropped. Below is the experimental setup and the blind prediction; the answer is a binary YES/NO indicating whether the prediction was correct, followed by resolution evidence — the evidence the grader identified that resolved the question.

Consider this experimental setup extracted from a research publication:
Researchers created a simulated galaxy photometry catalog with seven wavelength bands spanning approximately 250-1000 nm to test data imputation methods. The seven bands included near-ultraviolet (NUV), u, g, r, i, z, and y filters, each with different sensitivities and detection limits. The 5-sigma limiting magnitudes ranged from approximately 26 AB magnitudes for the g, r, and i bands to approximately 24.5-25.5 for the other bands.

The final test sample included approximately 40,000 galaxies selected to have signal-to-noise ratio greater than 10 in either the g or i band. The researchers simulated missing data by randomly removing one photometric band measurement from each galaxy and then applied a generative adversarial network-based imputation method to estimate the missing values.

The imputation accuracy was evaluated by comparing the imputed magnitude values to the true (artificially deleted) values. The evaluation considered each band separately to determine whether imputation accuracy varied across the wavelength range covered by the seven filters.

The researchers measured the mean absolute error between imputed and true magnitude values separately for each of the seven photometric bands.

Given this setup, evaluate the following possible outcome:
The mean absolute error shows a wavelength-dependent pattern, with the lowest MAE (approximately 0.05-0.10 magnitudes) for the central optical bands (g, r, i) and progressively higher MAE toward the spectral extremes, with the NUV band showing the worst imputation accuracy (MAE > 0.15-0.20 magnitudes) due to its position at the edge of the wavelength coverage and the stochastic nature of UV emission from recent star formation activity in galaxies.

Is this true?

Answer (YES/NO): NO